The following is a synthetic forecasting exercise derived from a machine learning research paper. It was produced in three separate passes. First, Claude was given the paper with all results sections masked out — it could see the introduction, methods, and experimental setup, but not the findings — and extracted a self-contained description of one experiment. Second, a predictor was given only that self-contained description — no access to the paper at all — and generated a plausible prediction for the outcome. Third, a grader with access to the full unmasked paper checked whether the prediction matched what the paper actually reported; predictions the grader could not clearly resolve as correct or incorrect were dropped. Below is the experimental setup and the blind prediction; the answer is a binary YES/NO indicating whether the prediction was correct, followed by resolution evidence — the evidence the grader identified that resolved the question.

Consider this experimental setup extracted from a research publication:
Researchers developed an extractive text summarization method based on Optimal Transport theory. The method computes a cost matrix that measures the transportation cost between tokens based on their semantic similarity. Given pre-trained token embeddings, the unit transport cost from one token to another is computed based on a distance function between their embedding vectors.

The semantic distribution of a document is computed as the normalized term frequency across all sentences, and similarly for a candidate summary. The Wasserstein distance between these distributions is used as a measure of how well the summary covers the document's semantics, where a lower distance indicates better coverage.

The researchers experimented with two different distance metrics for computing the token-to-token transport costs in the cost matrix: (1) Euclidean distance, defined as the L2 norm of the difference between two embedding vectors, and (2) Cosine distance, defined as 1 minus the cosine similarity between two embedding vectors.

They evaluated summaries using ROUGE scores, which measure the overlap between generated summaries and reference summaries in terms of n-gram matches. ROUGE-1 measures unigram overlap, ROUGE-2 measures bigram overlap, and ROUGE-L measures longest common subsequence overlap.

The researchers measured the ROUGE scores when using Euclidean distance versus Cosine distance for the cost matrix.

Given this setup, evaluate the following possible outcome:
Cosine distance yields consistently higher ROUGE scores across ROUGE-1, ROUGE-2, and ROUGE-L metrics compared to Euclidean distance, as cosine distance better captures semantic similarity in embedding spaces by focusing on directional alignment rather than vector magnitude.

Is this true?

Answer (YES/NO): NO